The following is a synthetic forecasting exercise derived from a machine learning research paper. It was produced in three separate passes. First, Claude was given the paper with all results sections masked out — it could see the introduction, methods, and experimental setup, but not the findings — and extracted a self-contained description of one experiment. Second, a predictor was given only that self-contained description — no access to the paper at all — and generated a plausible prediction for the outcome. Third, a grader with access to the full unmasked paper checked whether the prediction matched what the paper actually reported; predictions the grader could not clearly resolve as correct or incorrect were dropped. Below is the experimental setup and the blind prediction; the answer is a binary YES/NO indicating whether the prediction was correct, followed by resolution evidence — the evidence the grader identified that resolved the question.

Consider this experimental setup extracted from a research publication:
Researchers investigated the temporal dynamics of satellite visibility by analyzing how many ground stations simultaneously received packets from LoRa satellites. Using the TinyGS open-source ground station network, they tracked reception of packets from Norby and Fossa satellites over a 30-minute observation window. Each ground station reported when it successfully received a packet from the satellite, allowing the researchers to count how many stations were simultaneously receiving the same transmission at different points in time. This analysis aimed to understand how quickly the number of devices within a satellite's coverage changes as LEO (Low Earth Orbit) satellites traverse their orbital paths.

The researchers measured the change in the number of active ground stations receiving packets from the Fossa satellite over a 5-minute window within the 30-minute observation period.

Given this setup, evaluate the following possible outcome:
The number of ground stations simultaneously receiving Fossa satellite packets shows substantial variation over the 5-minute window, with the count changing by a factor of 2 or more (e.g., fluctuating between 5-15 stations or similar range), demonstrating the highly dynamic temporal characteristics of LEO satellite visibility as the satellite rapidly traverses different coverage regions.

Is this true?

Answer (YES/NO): NO